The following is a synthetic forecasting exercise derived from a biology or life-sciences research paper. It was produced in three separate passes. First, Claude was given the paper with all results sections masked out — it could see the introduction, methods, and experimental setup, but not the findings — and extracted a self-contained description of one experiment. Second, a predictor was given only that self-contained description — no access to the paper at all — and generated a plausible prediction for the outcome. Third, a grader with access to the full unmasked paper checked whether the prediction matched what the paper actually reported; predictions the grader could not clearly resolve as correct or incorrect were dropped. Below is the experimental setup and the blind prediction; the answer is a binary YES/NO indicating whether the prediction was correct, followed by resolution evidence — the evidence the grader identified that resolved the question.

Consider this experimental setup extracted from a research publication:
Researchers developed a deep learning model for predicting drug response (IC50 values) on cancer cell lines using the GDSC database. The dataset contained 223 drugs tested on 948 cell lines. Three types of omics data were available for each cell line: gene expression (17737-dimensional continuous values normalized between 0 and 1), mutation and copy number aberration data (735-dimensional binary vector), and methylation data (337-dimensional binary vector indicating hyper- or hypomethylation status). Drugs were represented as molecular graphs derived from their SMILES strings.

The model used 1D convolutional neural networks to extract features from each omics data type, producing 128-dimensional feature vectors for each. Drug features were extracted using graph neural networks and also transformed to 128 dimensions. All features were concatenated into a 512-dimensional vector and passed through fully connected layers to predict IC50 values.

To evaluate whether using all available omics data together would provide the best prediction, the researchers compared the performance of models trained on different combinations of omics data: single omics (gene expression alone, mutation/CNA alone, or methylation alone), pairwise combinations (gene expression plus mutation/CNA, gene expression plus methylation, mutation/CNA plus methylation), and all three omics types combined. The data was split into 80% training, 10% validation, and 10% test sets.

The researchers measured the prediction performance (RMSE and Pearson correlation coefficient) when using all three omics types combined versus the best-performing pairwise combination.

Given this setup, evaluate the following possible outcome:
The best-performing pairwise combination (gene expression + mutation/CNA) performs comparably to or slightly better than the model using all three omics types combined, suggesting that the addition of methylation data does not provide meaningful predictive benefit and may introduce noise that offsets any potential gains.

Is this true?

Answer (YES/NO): NO